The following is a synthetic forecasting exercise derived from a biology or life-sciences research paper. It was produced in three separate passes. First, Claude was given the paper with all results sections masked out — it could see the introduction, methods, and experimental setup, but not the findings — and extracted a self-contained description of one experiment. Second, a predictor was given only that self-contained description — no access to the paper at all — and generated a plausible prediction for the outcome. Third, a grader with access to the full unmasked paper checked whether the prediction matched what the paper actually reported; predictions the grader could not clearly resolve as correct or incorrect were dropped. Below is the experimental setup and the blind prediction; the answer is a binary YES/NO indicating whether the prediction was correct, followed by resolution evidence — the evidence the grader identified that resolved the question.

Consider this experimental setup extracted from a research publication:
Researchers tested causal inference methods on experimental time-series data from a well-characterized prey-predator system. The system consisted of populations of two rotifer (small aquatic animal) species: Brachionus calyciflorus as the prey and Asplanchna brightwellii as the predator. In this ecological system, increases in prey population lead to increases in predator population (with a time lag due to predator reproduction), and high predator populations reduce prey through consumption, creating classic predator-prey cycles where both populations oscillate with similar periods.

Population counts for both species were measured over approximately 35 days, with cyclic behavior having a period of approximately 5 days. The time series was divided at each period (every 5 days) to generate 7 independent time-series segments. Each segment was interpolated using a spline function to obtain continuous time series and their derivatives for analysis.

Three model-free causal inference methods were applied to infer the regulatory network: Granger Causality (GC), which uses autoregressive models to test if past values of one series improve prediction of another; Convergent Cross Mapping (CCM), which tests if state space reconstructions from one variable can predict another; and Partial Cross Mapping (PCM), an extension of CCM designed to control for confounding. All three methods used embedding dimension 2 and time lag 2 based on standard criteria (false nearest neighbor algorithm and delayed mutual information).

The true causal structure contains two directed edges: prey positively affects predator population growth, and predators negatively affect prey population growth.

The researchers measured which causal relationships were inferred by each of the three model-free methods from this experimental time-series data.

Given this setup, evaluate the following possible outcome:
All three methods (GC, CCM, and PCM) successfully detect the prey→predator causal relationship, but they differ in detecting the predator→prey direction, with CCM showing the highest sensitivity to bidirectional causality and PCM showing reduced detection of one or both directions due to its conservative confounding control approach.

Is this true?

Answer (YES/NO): NO